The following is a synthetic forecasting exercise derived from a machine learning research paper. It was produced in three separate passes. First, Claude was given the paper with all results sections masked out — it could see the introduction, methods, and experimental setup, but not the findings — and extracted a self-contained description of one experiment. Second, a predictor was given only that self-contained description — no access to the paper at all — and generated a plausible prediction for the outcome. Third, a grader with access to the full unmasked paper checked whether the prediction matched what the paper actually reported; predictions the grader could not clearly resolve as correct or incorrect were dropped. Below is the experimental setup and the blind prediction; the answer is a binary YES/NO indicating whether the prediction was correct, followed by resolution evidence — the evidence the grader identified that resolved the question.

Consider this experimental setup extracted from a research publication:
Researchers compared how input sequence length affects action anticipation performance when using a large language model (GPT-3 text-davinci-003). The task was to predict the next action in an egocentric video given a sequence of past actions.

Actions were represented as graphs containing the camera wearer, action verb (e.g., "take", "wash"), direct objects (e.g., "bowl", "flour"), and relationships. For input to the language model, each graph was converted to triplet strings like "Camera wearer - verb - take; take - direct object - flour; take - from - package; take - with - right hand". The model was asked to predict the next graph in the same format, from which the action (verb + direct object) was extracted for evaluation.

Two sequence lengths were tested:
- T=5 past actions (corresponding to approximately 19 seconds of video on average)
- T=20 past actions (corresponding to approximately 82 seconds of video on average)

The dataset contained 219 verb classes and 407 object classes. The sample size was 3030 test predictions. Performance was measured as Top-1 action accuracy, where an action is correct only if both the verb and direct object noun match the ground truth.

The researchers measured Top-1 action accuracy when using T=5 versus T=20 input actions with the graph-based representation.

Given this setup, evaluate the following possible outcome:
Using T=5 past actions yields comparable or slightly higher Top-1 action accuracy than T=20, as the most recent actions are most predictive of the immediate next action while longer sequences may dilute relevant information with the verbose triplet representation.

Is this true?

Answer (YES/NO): NO